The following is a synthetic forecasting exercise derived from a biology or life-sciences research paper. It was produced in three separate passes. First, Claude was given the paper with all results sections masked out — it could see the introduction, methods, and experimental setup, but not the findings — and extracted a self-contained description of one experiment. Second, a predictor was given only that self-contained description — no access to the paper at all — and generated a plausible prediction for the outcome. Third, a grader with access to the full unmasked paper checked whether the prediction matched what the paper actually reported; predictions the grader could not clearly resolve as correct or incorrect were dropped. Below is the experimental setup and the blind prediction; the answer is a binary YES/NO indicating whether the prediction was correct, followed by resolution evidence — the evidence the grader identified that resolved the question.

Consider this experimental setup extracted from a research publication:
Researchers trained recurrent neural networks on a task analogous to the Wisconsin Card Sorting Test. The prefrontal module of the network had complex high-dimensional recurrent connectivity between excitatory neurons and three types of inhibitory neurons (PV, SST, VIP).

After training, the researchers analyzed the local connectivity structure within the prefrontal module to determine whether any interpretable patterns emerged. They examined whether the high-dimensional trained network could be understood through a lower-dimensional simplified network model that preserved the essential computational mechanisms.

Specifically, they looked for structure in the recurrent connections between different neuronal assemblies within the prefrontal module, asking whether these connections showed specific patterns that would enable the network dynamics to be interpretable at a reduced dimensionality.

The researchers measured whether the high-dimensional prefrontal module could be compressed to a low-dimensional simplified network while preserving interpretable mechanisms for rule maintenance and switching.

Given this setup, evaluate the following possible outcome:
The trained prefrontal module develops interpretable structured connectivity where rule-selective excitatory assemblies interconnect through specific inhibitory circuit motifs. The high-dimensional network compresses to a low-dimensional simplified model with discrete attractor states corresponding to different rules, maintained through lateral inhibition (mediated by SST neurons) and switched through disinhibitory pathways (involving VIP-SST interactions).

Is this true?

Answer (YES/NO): NO